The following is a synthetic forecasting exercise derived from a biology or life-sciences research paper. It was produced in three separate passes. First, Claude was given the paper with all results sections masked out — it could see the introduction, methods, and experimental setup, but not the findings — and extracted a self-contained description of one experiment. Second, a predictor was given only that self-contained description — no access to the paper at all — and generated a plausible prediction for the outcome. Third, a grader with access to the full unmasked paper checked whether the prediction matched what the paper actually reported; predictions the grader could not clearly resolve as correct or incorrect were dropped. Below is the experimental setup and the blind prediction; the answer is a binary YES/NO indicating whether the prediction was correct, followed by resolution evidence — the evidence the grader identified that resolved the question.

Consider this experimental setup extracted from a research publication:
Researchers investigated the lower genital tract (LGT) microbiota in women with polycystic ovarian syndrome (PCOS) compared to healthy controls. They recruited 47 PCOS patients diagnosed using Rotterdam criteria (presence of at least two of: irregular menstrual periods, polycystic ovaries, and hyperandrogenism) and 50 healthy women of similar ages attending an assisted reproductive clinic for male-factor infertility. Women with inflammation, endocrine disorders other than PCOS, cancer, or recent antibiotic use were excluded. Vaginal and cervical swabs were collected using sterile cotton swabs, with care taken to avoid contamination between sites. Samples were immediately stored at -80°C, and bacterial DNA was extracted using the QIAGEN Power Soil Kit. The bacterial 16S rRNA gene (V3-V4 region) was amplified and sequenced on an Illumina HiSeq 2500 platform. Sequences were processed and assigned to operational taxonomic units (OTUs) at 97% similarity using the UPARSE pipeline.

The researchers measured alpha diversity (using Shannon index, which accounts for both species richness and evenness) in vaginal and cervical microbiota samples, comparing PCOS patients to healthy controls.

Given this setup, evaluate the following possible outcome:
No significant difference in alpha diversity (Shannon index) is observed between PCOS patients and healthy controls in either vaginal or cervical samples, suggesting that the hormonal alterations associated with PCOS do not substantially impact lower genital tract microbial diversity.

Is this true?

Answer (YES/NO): NO